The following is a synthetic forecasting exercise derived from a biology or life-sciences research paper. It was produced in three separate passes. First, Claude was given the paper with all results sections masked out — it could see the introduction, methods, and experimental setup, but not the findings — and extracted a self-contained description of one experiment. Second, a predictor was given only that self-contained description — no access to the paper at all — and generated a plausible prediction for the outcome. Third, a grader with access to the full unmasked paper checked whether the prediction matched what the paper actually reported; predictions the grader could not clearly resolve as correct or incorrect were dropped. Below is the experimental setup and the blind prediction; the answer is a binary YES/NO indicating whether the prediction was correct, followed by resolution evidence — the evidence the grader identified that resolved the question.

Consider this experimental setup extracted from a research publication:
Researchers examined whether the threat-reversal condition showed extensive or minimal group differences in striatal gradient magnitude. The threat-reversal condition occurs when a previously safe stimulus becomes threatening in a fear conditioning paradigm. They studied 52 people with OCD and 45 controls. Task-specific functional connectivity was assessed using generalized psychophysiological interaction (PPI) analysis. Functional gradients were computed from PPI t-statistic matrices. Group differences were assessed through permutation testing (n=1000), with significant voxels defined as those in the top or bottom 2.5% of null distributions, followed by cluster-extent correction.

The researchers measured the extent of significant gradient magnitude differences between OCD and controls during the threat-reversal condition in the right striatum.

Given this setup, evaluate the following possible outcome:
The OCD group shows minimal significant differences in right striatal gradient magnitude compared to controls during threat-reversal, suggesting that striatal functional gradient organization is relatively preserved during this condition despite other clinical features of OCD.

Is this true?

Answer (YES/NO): YES